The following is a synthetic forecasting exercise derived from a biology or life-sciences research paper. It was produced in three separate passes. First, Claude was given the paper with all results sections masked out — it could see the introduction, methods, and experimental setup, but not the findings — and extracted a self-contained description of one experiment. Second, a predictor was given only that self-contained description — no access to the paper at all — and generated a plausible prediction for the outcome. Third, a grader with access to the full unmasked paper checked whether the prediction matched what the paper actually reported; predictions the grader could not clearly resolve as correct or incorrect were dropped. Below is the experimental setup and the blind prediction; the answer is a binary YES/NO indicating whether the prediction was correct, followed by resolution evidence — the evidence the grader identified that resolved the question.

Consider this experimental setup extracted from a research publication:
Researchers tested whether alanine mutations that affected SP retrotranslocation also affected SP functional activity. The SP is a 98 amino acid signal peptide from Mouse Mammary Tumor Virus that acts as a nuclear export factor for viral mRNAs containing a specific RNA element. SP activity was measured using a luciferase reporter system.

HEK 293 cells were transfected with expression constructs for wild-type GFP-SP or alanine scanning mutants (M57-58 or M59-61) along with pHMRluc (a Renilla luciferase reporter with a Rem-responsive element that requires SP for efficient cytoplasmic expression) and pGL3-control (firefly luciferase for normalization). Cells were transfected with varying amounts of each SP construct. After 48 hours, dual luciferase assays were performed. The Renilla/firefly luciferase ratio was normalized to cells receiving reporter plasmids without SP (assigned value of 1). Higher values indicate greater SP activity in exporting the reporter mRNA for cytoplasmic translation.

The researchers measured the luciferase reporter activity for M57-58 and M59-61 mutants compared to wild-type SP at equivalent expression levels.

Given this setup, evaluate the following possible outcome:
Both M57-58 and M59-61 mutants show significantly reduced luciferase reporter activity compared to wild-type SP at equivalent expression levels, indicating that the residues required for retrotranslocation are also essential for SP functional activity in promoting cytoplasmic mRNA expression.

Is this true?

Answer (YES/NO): NO